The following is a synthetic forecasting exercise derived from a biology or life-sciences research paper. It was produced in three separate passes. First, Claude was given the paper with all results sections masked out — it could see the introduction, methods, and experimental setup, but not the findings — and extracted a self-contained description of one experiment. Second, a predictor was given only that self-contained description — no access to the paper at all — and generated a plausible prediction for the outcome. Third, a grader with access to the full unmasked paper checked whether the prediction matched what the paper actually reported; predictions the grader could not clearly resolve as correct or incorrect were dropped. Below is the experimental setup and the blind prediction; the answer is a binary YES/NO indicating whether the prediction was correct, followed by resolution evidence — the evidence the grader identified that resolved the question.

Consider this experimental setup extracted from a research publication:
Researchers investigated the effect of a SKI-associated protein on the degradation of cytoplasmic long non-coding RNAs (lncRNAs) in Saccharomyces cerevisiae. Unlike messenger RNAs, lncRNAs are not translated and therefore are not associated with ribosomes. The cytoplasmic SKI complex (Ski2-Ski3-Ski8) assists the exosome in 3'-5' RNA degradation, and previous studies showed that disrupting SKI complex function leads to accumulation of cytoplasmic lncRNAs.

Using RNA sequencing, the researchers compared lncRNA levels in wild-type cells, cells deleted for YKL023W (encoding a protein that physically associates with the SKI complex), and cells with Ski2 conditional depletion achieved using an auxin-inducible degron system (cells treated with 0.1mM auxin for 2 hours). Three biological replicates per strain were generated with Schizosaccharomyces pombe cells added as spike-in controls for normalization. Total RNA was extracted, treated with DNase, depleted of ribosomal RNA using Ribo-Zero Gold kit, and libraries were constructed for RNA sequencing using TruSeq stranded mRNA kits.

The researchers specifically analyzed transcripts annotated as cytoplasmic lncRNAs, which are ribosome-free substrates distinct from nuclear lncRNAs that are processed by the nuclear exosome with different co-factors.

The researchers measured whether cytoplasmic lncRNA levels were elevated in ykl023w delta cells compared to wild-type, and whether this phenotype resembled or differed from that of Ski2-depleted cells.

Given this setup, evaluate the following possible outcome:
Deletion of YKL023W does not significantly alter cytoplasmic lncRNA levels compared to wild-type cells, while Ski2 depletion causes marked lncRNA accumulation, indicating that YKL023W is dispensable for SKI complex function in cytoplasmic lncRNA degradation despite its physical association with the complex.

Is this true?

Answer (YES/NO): NO